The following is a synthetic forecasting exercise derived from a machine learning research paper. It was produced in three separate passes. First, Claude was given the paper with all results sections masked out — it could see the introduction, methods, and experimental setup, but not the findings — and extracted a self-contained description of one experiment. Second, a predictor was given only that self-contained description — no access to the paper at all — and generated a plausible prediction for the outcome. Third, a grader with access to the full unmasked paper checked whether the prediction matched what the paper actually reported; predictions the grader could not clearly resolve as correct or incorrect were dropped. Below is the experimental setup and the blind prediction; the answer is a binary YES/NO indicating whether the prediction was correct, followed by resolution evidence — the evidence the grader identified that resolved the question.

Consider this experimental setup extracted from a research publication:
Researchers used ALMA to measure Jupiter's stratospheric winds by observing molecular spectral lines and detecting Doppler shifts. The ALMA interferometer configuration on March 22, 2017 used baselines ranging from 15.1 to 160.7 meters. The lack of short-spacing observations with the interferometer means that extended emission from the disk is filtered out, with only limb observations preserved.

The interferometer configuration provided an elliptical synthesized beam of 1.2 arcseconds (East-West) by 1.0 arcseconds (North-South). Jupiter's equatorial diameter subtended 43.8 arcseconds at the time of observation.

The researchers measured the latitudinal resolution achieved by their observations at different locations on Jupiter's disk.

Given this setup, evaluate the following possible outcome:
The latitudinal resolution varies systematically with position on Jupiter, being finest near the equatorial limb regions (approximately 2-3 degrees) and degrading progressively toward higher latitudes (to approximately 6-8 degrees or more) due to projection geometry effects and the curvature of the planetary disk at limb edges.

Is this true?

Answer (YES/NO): YES